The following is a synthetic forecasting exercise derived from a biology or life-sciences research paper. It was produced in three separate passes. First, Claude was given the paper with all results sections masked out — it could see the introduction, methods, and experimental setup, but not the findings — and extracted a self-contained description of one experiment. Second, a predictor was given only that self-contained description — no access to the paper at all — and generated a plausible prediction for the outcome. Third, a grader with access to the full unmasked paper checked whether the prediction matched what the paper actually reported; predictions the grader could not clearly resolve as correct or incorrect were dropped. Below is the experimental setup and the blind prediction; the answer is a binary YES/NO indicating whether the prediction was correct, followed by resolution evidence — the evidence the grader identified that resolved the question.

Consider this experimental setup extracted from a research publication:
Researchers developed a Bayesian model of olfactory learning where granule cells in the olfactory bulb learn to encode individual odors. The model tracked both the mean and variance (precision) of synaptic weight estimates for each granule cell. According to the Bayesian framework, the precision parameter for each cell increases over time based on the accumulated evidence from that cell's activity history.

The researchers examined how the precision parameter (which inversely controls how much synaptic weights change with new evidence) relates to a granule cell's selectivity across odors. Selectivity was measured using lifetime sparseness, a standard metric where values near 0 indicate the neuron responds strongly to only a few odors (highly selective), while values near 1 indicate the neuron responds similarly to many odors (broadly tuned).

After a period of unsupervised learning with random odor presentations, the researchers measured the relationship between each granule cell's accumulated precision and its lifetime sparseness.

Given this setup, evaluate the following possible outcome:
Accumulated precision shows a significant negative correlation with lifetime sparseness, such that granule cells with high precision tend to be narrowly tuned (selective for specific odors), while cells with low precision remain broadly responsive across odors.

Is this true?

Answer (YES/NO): YES